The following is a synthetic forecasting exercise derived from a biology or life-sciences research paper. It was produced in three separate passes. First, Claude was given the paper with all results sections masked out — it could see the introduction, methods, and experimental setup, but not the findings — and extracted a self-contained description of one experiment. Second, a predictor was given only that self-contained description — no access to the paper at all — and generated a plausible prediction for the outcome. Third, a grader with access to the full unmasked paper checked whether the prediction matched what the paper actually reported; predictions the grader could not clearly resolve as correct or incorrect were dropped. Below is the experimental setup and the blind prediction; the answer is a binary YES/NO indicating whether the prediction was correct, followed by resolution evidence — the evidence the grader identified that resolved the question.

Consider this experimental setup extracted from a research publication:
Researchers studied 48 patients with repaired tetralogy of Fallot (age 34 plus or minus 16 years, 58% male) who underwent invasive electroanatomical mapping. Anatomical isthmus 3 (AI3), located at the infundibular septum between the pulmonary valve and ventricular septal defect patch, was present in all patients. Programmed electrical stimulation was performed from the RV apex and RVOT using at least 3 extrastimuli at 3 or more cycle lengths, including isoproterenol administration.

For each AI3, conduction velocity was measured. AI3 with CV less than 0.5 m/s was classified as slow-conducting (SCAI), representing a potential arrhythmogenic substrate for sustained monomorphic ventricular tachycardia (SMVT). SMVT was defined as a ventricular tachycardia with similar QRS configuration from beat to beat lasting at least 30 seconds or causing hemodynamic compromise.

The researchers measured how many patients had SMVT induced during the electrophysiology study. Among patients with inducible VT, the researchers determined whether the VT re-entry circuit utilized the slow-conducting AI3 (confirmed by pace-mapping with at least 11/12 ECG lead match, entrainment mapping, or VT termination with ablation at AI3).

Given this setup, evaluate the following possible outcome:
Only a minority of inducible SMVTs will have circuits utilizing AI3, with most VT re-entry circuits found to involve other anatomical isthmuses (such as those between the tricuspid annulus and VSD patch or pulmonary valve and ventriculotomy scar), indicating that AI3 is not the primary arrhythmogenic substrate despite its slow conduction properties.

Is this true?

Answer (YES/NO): NO